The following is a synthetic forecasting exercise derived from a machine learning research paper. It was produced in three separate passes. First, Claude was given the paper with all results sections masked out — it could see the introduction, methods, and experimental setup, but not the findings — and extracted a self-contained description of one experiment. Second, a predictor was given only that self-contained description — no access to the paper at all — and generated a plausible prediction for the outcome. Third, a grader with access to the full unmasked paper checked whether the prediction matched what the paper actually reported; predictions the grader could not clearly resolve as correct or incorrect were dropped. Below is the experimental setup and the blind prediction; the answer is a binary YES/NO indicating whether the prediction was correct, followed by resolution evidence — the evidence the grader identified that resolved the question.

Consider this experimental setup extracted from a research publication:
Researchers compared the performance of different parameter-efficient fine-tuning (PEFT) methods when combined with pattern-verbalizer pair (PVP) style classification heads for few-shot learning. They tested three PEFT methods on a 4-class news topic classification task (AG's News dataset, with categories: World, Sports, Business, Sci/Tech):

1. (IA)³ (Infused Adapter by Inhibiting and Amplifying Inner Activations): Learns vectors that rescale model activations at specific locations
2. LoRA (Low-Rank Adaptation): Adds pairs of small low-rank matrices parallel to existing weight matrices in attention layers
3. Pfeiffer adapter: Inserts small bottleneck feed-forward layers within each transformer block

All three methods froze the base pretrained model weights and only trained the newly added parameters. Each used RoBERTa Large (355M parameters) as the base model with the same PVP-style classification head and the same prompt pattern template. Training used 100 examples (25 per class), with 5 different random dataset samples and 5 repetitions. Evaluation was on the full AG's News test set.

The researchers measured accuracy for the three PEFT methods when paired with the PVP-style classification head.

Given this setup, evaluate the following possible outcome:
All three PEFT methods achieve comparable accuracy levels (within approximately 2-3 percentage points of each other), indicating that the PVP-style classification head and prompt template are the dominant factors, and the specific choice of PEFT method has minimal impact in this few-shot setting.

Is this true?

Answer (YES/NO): YES